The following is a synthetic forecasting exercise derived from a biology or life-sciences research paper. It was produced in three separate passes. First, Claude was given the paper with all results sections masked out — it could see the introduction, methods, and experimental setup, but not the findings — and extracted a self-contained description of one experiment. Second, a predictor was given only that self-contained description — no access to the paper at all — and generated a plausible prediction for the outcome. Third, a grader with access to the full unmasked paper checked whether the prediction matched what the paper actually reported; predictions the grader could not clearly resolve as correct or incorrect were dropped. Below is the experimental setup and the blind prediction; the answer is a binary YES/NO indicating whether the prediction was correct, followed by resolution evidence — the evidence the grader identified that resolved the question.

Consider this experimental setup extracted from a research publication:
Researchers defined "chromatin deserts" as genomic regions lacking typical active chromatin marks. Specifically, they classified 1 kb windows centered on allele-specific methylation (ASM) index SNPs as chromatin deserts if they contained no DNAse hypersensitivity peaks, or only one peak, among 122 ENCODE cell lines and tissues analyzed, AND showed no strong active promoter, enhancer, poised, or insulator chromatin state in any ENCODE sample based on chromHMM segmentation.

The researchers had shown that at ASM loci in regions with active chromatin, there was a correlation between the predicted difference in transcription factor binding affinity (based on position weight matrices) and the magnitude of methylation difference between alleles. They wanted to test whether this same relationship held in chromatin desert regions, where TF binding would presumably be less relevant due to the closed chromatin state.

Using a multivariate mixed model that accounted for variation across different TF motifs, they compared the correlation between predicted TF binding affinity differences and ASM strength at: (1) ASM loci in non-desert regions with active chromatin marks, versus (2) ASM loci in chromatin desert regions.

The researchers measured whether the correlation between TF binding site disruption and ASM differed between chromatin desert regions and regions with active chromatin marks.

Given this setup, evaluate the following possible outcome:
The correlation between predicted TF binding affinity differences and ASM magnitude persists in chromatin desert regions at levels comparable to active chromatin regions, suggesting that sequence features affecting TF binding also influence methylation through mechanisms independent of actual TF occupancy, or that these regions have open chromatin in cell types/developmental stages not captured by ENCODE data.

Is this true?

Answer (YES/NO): YES